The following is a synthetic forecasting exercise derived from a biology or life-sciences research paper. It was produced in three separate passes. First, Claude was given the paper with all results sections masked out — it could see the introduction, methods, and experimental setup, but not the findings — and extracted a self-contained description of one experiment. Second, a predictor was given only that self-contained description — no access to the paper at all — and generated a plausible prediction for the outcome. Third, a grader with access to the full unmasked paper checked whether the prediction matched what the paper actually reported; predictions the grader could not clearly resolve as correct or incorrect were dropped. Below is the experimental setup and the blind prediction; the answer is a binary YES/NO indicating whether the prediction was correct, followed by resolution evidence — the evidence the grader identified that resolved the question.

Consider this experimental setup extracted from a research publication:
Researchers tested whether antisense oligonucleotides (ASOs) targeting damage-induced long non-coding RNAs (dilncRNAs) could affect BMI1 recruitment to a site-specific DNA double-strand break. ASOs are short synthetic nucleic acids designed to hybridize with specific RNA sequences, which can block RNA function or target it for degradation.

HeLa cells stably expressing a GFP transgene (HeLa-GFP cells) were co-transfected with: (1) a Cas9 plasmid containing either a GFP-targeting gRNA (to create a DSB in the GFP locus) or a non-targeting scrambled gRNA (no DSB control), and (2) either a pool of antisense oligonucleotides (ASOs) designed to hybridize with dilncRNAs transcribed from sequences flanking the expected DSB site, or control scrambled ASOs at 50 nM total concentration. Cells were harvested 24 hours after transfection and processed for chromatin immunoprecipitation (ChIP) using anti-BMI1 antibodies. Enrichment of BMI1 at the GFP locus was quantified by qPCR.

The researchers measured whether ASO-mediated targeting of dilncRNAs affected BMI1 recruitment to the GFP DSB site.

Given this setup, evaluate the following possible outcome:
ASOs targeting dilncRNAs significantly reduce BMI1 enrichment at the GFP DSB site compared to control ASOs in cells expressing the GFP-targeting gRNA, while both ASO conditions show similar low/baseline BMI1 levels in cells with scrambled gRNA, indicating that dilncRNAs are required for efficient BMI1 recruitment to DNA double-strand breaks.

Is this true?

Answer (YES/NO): YES